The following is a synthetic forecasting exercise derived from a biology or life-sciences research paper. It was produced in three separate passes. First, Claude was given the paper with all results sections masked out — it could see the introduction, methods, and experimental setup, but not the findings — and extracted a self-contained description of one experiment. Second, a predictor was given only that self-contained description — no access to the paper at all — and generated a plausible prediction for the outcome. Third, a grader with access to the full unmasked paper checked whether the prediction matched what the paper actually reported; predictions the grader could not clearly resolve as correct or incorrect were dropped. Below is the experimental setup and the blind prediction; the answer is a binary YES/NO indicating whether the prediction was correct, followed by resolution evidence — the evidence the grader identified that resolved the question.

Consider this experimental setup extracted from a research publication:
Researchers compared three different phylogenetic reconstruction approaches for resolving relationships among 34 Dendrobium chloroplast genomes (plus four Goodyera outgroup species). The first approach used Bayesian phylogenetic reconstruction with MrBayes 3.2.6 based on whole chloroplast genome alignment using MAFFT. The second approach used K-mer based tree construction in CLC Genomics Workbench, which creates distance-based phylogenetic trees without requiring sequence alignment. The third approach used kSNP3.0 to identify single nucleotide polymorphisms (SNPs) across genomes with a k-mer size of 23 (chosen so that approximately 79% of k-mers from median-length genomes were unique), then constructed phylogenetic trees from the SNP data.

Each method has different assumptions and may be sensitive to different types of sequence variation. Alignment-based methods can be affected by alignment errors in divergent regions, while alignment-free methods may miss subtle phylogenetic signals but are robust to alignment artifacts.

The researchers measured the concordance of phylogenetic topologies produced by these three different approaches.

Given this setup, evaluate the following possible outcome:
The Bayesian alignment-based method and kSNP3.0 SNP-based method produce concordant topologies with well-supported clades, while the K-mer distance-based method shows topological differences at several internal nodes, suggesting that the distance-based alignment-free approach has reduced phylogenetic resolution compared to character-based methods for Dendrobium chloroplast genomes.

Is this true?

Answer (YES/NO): NO